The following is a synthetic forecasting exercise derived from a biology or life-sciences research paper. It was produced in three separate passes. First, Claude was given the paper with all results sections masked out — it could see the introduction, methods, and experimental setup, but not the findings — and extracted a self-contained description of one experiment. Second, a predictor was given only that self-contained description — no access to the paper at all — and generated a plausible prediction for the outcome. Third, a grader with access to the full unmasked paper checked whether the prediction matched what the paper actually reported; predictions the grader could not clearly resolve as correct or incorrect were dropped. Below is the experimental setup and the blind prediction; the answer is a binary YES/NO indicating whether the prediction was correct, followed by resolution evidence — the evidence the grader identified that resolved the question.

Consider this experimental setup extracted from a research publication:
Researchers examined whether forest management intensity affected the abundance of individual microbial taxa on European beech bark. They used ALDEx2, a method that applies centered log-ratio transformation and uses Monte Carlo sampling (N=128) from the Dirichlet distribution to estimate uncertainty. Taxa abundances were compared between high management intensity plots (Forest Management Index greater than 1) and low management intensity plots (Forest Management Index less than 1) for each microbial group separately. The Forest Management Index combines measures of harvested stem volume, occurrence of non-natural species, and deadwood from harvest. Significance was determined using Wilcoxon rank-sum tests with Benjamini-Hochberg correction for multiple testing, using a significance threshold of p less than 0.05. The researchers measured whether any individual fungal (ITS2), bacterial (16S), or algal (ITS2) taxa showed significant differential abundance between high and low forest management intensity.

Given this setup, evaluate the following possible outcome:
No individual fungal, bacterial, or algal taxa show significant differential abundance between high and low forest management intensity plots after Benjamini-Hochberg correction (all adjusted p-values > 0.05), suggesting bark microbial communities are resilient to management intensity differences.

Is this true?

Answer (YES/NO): NO